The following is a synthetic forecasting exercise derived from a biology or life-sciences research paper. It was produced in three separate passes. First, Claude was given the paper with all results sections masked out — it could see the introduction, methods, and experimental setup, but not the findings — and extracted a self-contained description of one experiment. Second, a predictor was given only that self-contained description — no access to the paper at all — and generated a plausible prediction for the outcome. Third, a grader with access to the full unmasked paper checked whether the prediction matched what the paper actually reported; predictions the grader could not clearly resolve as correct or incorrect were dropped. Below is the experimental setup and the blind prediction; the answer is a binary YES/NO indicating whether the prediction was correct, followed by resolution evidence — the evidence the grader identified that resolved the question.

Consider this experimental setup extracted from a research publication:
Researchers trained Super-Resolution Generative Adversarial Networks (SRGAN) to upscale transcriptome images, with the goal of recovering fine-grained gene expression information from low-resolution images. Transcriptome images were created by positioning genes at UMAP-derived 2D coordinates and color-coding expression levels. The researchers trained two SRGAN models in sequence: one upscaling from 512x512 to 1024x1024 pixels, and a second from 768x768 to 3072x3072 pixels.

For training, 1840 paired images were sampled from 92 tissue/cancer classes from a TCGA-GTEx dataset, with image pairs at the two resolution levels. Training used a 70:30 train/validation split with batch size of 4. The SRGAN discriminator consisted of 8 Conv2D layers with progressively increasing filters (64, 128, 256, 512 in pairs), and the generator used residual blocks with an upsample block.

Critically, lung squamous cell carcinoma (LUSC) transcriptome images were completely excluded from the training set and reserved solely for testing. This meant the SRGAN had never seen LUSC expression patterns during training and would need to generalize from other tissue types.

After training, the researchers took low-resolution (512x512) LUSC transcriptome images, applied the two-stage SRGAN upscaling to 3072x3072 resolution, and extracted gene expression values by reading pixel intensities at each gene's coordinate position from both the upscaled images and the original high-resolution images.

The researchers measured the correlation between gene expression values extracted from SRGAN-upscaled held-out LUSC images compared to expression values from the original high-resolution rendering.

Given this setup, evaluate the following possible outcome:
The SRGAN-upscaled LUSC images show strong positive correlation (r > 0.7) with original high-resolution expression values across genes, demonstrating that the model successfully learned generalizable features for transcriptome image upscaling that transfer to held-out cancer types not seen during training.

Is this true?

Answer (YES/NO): YES